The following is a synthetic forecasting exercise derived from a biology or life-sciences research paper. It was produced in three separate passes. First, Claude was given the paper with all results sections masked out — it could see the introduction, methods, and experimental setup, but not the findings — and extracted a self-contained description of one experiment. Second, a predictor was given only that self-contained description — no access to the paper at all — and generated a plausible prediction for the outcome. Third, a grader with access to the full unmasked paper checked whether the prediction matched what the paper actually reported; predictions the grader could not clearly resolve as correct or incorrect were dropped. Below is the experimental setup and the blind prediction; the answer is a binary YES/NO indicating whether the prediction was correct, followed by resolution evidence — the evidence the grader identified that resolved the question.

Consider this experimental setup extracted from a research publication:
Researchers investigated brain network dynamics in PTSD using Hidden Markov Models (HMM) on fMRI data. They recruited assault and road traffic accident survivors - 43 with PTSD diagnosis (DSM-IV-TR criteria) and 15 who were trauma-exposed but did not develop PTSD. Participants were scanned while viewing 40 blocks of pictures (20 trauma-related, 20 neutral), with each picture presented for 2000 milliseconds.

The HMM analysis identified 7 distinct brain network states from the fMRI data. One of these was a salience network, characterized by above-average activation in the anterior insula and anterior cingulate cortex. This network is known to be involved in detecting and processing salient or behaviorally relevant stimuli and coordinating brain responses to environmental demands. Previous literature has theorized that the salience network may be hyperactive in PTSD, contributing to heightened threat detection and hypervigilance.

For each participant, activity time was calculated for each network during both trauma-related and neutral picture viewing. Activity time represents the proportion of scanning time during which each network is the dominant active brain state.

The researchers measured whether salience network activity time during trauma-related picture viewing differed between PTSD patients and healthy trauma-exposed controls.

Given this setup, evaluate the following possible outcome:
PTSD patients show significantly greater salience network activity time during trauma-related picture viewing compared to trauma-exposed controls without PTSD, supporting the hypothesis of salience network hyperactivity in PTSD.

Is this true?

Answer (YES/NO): NO